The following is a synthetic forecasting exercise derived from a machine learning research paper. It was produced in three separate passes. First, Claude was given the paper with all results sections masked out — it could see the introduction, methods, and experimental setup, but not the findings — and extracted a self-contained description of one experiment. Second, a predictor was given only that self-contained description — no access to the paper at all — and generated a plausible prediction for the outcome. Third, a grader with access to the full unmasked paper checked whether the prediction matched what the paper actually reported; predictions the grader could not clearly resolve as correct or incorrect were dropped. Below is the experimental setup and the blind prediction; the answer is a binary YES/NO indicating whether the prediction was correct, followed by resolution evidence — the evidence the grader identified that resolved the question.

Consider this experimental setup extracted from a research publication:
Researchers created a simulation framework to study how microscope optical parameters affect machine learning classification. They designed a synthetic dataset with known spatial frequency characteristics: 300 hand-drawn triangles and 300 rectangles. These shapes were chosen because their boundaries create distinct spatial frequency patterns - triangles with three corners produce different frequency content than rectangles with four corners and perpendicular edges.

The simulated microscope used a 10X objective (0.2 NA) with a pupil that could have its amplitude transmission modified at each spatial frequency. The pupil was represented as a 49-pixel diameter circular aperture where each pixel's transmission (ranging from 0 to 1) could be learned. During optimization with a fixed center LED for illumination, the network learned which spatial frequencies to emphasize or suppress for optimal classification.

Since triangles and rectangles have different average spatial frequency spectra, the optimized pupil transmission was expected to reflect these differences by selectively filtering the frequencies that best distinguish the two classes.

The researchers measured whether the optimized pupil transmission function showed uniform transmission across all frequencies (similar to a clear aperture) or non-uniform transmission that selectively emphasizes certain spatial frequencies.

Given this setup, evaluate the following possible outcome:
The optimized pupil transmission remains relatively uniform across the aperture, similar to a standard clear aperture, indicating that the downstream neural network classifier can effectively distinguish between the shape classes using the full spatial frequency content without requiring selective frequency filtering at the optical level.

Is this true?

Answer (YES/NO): NO